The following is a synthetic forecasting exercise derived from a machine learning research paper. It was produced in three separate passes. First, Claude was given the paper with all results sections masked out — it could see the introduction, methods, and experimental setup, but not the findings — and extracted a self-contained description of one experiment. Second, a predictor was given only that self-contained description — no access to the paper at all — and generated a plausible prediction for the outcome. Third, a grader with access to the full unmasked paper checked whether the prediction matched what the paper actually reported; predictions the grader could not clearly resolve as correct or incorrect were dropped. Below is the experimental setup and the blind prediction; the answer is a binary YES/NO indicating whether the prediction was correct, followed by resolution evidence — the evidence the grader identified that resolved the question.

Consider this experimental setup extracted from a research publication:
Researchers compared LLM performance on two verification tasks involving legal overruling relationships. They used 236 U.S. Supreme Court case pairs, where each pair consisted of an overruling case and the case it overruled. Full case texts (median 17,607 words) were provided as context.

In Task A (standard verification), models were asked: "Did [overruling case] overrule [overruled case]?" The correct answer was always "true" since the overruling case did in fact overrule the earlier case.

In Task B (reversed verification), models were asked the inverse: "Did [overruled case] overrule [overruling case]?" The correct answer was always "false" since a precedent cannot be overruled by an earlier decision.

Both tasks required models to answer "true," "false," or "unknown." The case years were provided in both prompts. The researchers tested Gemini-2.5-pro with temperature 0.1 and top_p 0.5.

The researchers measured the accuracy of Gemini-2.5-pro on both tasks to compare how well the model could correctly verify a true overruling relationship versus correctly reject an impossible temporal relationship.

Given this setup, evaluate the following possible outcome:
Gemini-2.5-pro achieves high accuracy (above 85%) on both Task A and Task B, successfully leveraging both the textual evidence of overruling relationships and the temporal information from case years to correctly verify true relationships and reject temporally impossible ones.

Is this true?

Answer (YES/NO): NO